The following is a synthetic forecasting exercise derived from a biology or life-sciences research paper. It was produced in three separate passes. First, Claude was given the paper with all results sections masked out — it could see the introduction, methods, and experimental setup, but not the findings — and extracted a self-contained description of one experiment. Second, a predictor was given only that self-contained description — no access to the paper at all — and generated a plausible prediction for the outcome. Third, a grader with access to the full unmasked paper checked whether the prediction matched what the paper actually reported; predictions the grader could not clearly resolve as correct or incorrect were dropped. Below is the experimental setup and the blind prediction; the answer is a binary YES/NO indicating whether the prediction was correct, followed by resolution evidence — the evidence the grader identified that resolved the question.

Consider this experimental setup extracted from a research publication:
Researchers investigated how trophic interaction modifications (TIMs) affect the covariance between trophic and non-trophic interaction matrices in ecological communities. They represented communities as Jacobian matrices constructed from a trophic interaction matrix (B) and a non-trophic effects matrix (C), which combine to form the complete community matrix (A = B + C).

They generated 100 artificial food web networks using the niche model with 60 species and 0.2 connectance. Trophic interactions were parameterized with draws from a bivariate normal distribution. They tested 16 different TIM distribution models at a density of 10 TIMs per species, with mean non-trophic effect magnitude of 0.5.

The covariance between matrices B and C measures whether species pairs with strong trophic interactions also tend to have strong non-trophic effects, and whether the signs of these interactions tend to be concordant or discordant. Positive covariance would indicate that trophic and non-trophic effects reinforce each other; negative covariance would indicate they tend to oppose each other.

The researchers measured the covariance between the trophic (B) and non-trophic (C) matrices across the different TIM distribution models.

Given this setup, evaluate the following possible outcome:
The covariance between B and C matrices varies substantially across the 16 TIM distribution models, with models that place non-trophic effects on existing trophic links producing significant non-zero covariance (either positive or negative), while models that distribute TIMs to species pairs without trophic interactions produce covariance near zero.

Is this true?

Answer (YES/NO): NO